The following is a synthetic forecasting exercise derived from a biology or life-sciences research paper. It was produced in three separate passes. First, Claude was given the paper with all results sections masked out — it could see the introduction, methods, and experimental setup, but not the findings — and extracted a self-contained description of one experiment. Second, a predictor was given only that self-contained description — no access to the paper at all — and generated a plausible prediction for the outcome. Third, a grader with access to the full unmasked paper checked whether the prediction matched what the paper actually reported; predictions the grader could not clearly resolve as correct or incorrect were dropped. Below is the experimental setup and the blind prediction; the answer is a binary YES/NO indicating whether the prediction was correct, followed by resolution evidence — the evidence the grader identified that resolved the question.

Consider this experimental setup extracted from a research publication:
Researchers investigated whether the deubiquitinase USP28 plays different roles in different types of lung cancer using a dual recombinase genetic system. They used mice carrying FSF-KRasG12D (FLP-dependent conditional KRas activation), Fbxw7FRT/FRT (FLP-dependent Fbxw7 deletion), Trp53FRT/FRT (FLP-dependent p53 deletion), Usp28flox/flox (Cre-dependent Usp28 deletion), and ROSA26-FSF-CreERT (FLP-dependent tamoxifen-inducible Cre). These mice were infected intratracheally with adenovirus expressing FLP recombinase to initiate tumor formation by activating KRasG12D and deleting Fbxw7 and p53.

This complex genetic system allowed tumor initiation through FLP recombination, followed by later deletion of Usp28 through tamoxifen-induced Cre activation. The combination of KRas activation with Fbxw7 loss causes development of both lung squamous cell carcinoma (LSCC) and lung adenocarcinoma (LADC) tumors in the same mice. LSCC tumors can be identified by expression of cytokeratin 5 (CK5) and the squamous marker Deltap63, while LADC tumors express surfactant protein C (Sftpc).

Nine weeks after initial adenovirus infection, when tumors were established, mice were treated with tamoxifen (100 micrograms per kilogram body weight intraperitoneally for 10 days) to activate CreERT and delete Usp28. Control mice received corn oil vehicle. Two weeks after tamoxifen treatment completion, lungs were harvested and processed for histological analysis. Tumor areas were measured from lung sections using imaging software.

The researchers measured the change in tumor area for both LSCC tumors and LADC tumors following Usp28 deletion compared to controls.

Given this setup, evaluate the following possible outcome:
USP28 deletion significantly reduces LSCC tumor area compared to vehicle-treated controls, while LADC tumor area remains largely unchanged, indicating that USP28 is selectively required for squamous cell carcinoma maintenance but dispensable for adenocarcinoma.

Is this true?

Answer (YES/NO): NO